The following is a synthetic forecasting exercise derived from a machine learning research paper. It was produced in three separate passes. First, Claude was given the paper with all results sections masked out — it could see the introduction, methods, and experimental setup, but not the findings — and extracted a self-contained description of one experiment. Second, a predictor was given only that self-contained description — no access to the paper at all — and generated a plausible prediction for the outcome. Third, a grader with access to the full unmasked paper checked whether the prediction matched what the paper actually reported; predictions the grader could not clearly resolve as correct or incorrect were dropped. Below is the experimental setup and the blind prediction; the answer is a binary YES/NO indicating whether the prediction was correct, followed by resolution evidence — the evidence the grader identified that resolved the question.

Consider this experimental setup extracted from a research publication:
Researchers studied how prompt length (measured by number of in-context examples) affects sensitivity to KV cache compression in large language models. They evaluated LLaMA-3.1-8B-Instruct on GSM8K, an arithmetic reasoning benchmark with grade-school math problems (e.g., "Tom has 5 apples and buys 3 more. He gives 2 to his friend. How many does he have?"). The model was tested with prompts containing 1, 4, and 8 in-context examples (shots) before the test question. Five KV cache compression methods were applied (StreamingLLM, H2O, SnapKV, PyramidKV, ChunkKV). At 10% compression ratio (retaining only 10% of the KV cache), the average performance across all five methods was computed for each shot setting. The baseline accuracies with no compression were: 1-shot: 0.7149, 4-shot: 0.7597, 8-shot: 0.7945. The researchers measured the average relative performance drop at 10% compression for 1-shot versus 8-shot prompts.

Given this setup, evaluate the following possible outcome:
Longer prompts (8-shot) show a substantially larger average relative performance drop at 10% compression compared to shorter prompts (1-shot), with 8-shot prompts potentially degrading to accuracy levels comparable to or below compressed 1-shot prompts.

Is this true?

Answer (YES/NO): NO